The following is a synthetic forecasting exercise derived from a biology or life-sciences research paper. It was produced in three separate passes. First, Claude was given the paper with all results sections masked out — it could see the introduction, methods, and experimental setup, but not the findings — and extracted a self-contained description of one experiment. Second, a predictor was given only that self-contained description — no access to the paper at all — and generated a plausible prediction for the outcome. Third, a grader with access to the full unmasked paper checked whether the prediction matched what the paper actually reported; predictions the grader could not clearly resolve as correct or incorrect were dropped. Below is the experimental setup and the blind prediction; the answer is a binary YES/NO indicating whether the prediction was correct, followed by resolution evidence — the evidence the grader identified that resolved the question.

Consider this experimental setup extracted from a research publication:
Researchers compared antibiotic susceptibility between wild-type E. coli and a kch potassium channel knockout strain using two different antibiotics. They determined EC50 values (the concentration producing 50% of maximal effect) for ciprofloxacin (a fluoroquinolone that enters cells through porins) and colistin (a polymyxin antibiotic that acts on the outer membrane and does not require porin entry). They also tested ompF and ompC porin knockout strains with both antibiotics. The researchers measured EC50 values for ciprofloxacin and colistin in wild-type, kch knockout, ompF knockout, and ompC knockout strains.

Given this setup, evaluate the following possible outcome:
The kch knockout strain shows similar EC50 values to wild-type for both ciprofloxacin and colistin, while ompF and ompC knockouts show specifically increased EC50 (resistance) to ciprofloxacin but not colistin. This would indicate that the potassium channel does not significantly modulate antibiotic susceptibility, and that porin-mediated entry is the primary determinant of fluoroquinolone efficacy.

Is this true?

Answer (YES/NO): NO